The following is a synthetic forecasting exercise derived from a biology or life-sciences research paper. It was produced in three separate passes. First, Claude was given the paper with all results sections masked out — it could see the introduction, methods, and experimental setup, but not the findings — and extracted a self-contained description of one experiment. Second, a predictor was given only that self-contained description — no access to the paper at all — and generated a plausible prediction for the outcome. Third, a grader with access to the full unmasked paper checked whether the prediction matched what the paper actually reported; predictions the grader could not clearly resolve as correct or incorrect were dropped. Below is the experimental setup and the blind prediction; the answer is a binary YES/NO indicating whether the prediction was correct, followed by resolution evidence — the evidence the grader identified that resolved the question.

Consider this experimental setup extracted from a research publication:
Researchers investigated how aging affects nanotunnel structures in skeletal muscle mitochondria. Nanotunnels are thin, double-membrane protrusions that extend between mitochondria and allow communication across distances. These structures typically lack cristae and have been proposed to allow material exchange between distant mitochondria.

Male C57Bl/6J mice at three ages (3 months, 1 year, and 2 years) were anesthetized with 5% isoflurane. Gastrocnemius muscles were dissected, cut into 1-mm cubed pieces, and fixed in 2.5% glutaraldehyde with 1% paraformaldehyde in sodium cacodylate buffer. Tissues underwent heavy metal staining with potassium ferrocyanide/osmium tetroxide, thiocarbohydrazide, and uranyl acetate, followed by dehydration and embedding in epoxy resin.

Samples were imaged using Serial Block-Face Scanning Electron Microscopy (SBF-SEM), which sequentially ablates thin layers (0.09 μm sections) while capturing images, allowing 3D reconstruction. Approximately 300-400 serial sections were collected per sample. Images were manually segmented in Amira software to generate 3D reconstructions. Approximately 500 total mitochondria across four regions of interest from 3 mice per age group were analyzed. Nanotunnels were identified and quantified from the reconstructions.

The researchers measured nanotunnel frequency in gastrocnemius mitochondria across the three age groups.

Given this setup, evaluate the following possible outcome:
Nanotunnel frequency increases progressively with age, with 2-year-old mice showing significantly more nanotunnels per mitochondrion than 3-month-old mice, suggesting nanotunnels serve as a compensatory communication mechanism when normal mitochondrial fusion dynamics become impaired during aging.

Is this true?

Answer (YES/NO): NO